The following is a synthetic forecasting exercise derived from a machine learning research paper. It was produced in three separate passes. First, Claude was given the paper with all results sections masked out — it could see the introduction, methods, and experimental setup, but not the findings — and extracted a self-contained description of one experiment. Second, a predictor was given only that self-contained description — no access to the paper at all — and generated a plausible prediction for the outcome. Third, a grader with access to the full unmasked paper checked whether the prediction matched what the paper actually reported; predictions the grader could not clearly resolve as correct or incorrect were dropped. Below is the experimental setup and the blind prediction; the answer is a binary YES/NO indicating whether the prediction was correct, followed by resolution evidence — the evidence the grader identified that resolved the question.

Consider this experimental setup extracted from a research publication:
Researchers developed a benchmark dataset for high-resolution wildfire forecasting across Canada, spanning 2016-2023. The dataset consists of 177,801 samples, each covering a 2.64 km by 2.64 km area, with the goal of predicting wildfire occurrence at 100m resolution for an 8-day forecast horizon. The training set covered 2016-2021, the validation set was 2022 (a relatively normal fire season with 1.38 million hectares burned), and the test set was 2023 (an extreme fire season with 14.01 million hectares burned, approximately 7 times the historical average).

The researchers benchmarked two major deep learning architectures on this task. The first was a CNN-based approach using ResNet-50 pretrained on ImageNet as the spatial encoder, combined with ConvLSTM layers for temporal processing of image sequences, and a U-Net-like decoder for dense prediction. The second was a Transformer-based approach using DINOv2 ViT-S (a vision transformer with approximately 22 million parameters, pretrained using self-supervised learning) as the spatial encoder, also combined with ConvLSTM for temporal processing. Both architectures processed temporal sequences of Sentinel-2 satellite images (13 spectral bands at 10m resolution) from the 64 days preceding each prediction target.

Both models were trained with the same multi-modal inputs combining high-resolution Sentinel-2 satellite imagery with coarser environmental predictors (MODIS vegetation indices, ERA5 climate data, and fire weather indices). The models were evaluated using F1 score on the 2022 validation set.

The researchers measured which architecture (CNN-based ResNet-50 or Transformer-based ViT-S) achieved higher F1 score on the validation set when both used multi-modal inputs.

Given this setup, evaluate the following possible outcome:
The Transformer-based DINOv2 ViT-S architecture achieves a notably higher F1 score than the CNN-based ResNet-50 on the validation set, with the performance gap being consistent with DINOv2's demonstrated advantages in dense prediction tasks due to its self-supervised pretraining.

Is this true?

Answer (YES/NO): NO